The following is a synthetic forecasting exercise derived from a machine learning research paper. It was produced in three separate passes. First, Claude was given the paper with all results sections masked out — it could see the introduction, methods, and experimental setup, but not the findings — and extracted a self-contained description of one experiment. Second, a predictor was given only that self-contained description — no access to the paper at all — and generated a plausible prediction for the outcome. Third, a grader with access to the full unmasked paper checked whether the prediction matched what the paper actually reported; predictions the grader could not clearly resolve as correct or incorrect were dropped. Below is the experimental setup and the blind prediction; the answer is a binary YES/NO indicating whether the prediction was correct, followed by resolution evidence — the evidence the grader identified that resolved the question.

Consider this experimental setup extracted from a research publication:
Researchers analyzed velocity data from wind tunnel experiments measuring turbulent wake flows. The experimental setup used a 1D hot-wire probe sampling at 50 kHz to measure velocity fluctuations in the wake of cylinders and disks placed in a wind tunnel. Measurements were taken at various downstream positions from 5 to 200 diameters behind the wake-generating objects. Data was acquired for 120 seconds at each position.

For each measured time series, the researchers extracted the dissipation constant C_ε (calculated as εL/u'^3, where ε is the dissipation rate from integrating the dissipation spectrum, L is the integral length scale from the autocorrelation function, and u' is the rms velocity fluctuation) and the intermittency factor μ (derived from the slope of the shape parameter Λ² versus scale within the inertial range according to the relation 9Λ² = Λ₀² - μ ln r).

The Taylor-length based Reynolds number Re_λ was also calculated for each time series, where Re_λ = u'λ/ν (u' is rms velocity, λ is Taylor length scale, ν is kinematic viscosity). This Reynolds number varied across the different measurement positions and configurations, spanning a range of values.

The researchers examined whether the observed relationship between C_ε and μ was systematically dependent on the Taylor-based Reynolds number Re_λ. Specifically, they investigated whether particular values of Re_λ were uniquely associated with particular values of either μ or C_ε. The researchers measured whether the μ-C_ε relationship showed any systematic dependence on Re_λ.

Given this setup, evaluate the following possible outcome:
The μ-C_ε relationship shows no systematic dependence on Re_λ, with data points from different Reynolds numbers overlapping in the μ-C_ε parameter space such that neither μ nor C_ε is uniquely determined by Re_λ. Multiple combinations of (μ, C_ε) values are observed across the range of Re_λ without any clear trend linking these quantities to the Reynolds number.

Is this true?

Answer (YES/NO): YES